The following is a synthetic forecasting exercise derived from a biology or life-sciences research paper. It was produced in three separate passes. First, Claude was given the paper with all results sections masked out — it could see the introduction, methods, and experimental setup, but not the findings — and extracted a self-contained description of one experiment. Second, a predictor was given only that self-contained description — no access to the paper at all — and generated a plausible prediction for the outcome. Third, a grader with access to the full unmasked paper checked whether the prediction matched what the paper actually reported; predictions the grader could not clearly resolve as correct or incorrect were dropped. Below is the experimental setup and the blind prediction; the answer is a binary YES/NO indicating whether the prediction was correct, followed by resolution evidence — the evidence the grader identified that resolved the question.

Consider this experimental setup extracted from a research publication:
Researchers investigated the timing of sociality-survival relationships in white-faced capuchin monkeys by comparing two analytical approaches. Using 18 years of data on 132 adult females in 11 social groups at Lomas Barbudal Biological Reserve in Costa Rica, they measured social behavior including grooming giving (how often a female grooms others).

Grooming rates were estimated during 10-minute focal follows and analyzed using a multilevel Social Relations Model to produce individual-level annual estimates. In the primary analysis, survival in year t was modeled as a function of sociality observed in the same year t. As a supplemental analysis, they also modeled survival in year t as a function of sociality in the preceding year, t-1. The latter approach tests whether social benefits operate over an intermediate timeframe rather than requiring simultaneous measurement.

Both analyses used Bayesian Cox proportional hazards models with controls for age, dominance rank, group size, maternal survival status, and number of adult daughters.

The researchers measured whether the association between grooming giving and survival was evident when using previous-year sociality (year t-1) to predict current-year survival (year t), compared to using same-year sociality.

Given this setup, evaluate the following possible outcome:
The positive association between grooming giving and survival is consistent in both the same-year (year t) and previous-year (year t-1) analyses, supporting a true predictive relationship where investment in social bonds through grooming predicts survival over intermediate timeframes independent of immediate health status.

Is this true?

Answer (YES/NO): YES